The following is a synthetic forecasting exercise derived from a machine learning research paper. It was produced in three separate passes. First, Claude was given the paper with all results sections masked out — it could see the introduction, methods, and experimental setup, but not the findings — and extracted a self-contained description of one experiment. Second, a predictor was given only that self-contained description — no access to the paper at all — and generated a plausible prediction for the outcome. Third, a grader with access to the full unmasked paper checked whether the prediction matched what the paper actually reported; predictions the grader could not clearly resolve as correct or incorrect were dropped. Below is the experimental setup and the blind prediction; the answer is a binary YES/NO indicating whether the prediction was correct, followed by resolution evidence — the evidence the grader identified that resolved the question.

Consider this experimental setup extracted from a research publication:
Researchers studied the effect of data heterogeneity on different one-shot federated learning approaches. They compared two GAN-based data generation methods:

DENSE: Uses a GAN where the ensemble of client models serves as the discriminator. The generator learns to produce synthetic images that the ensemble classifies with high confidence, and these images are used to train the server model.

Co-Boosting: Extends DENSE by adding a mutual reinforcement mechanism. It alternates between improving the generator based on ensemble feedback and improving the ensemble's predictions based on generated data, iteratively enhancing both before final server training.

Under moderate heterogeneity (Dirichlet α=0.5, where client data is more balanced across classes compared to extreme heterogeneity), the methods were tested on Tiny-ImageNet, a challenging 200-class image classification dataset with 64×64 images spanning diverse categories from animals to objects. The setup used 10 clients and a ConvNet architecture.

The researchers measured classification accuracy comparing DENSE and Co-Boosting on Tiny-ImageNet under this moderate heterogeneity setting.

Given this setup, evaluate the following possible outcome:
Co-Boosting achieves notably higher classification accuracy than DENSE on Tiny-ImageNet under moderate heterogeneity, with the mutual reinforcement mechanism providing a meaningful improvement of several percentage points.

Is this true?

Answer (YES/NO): NO